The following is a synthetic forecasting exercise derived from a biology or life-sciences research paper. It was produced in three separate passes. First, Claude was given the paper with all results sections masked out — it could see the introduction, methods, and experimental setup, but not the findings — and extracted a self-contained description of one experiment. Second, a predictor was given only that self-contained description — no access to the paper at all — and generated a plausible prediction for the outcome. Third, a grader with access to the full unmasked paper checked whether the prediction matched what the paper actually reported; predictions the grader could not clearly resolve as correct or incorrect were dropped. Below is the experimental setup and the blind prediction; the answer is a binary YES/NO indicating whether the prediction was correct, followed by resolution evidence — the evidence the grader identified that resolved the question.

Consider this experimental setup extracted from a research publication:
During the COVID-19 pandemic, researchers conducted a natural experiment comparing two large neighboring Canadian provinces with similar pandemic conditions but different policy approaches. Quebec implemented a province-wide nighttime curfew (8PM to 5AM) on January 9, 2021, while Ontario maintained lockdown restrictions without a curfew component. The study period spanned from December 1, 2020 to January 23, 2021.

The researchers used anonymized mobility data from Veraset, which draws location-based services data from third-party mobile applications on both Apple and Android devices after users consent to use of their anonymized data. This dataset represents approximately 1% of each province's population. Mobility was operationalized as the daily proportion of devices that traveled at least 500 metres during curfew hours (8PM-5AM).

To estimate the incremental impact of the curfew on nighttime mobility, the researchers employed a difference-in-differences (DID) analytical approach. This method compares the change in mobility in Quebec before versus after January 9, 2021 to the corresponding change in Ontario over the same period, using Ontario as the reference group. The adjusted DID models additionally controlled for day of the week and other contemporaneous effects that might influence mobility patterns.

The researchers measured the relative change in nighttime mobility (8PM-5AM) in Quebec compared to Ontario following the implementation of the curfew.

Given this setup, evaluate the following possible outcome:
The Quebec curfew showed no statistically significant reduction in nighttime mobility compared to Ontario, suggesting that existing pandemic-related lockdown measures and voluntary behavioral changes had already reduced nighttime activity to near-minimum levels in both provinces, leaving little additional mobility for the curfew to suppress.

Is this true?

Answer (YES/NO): NO